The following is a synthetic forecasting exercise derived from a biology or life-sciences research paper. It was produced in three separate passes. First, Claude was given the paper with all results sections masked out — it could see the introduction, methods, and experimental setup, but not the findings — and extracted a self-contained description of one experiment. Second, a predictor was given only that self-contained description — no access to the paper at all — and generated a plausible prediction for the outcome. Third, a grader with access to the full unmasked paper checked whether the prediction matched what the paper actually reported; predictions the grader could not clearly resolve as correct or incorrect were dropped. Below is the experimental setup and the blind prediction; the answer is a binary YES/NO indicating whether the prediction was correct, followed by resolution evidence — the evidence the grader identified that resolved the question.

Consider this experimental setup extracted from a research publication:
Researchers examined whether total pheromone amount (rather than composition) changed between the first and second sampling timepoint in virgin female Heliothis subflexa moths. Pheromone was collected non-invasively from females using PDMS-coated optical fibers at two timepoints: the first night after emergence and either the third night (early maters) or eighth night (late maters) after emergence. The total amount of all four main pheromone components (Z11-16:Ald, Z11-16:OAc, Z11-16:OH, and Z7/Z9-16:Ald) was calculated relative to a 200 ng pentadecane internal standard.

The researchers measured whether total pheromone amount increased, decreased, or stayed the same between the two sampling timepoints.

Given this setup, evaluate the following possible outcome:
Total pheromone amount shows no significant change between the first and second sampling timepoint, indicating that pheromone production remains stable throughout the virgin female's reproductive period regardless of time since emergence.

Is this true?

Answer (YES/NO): NO